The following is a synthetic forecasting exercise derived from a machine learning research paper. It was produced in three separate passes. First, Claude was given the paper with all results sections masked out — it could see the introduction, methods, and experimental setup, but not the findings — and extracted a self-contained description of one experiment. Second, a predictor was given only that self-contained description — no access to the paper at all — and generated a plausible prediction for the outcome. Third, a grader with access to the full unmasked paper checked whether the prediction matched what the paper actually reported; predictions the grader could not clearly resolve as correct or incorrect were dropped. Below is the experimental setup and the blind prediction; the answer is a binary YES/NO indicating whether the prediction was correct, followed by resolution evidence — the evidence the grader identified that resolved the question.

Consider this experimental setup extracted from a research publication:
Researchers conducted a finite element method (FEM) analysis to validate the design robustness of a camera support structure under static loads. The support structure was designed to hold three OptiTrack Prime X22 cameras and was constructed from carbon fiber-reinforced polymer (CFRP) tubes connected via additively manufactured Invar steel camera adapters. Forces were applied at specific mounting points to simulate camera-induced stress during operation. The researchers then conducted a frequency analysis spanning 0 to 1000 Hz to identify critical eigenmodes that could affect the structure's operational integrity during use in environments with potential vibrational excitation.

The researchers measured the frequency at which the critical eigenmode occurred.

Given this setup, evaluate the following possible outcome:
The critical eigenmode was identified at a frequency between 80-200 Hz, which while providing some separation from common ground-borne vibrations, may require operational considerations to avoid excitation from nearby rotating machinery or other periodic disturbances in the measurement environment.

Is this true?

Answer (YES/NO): NO